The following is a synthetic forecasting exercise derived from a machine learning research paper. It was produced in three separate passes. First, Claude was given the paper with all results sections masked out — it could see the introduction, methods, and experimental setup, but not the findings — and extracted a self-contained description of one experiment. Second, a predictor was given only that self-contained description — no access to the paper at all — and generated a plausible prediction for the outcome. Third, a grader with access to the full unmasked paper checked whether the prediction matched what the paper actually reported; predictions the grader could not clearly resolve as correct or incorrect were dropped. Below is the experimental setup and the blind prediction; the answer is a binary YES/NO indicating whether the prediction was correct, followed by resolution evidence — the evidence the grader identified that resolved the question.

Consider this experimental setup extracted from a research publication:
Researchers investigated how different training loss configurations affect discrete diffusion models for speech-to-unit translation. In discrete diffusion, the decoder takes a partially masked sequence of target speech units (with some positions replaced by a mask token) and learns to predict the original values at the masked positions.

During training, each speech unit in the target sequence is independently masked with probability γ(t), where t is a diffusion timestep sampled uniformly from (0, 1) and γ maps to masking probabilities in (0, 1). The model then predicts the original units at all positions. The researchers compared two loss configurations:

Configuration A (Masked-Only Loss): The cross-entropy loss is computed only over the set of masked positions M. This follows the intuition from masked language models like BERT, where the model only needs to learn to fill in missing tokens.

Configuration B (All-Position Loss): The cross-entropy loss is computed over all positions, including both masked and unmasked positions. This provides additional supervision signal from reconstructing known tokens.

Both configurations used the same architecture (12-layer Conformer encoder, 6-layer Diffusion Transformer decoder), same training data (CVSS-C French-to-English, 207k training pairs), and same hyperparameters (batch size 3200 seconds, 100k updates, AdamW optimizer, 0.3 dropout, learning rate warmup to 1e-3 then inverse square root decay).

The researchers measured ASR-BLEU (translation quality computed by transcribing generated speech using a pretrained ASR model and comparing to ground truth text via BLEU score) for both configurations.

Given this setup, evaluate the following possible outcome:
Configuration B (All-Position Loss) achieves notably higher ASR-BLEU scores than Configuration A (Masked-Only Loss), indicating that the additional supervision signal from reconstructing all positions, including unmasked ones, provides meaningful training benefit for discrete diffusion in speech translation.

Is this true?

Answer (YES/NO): NO